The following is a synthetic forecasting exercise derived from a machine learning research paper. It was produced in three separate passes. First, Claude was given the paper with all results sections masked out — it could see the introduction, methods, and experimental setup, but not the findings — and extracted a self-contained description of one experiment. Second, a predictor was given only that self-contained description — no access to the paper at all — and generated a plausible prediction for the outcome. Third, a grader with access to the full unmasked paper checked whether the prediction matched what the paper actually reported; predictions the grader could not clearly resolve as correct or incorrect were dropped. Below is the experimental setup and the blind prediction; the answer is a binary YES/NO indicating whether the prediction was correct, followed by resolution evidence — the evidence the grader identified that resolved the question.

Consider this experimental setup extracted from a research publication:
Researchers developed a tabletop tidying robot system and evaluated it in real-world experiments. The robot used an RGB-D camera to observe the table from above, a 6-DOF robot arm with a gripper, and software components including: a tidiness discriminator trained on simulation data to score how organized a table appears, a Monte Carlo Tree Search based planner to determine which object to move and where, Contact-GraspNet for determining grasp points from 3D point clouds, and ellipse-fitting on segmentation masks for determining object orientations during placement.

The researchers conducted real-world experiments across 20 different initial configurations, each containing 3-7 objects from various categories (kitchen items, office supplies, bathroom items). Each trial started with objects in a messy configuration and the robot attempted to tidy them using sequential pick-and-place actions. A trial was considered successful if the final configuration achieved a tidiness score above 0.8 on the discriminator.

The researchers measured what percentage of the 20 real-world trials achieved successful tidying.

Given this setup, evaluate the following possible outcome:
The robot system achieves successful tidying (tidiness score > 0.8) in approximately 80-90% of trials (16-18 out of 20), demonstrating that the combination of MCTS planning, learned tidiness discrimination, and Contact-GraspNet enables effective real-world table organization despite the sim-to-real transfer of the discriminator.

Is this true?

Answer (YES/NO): YES